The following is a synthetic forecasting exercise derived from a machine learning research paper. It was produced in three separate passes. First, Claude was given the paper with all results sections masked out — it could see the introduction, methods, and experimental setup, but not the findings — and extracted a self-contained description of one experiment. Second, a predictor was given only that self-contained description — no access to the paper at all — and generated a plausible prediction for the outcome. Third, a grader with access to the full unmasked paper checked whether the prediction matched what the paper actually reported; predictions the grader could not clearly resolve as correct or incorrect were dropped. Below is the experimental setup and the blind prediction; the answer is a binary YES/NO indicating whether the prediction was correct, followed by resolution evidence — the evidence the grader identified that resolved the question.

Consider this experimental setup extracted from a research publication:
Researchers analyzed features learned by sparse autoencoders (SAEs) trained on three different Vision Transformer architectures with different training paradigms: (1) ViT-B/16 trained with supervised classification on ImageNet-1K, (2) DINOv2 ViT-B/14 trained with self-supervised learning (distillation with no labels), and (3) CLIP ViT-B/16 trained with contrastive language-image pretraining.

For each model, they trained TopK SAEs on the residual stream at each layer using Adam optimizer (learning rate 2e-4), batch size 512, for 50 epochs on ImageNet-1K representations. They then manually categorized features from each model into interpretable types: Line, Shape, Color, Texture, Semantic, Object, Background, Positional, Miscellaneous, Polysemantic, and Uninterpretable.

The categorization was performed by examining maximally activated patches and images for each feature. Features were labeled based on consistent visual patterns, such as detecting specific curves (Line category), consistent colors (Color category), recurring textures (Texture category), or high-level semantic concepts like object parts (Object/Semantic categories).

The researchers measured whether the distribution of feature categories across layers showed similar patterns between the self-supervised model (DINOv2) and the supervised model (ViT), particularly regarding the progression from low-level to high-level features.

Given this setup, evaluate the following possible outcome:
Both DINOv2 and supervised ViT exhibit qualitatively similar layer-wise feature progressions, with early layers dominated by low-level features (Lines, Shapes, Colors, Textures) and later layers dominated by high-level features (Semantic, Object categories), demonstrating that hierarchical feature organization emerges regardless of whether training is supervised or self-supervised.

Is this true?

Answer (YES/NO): YES